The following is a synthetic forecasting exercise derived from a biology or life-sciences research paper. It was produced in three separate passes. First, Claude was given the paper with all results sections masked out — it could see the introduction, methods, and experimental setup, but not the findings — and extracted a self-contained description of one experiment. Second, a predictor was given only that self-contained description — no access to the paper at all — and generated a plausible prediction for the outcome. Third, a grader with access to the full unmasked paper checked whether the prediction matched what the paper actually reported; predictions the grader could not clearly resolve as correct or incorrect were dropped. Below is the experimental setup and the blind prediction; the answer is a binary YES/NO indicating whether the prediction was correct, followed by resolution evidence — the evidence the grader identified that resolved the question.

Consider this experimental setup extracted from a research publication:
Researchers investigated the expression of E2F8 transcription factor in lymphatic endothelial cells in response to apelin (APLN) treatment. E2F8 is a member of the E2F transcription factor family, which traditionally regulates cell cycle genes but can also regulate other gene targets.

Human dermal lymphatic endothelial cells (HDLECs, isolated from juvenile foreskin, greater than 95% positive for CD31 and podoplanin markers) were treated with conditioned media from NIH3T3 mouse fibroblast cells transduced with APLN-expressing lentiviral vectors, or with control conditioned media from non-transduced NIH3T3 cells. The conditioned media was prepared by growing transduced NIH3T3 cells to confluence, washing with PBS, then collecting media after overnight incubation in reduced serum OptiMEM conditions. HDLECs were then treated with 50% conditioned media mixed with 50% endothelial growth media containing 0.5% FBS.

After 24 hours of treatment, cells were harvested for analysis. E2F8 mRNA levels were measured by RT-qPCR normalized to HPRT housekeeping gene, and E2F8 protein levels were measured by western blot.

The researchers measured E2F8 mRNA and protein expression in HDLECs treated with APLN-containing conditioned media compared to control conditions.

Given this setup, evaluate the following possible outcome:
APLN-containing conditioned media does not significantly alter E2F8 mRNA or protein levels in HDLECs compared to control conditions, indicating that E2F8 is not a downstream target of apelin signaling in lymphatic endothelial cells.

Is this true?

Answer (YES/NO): NO